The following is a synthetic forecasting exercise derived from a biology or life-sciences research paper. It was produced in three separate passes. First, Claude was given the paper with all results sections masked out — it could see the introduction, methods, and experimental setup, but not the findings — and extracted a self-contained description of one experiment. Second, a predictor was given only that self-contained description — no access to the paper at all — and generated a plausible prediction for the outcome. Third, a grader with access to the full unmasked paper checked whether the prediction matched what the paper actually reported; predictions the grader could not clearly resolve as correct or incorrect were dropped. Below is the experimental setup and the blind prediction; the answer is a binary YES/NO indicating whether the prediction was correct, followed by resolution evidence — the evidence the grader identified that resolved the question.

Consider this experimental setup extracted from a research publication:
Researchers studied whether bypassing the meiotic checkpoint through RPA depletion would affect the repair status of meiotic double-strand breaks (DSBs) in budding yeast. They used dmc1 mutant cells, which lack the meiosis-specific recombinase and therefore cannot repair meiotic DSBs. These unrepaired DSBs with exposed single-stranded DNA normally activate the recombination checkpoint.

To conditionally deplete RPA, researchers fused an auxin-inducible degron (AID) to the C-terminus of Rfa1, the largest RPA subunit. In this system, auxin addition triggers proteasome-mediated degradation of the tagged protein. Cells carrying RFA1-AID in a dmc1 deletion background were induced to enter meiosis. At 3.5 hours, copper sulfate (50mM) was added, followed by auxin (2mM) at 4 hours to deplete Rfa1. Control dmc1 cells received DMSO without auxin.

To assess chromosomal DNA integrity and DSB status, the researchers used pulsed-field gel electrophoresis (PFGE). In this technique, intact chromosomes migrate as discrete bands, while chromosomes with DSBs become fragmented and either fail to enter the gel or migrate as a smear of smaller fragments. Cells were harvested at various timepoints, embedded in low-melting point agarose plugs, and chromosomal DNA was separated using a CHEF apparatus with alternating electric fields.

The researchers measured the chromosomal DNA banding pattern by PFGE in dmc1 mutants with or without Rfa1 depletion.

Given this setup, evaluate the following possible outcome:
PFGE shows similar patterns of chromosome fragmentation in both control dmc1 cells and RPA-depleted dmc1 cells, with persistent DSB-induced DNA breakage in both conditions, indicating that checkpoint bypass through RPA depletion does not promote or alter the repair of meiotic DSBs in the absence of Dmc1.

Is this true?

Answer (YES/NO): YES